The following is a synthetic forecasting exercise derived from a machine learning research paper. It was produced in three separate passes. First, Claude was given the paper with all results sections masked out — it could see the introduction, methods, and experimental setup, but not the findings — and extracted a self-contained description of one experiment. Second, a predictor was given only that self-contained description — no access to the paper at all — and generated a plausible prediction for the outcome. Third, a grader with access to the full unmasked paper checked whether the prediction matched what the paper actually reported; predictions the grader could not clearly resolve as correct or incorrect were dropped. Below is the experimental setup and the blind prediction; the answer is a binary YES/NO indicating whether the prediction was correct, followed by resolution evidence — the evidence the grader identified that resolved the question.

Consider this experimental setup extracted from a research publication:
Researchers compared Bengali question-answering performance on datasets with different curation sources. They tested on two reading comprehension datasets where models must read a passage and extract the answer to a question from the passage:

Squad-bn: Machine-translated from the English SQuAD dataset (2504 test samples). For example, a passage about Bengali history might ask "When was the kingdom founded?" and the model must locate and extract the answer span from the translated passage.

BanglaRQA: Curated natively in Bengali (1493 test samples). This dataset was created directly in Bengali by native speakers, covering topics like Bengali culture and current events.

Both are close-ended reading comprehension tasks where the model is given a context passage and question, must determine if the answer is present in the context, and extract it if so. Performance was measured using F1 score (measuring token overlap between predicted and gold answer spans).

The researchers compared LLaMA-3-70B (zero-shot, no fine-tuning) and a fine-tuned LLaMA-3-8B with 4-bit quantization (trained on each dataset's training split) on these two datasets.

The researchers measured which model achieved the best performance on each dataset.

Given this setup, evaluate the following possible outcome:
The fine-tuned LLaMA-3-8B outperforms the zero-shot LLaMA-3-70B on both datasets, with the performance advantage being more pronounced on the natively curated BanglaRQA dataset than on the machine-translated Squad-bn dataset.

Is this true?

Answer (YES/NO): NO